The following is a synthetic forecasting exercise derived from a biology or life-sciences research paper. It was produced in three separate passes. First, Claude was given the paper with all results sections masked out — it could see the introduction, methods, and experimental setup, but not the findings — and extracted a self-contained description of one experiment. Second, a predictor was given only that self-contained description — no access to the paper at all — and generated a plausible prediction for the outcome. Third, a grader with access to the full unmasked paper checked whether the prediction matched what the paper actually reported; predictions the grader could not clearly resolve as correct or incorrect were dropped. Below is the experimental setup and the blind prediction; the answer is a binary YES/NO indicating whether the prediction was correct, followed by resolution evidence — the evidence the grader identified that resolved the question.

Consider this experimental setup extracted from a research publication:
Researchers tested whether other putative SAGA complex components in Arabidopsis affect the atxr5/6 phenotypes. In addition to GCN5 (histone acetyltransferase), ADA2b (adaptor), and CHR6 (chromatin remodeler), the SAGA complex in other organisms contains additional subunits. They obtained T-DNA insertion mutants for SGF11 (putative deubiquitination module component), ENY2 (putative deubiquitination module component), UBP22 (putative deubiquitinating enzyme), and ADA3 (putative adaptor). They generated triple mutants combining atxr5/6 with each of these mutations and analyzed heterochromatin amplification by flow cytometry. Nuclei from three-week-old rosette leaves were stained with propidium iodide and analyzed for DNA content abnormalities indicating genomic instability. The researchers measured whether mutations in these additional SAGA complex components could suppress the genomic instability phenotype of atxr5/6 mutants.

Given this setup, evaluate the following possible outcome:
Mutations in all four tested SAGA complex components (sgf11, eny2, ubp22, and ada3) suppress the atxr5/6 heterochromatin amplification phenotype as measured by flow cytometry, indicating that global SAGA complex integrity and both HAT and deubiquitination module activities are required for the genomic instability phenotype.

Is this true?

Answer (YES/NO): NO